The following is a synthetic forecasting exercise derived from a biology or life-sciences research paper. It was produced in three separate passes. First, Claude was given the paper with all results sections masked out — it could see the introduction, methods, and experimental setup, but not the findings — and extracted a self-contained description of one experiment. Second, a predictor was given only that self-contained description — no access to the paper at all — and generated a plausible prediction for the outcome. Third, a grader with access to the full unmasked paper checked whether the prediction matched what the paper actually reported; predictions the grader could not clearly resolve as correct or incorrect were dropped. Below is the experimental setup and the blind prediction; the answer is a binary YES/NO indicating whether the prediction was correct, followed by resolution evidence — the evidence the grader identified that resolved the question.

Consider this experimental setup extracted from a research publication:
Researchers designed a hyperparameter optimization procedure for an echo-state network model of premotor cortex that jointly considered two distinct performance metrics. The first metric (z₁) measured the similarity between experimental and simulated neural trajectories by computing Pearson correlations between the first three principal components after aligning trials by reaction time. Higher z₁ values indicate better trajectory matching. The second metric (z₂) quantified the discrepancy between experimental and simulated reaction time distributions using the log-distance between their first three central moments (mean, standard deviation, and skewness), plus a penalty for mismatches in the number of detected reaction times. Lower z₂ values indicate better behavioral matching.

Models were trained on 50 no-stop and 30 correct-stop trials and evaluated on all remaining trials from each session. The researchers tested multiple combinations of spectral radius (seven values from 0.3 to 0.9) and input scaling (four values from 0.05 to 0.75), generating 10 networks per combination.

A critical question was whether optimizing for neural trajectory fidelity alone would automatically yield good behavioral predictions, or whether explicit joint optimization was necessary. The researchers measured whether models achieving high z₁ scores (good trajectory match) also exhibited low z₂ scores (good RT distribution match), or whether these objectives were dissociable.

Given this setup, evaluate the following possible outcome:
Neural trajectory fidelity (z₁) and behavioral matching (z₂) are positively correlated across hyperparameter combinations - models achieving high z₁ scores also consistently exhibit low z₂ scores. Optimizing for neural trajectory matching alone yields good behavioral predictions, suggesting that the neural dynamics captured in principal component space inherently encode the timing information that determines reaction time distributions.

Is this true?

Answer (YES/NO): NO